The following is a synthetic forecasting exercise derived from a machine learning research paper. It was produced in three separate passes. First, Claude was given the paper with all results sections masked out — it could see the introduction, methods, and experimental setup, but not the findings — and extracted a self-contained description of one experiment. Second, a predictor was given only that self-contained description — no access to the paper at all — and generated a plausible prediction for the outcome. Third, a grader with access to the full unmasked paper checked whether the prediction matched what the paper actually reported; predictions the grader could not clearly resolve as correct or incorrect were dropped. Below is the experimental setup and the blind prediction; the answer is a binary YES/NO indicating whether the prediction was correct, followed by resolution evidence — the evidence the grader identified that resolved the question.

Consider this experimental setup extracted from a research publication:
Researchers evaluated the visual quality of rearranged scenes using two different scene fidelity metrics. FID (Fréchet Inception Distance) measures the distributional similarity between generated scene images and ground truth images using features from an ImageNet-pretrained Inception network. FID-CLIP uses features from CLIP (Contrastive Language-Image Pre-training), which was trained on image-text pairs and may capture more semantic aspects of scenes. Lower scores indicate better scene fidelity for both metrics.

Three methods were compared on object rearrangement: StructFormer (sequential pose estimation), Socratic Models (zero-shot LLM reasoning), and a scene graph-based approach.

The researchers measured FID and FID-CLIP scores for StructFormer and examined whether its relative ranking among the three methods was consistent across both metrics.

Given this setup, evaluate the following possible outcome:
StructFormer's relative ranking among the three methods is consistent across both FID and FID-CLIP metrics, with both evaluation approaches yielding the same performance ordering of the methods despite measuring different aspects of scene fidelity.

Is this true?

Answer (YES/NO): NO